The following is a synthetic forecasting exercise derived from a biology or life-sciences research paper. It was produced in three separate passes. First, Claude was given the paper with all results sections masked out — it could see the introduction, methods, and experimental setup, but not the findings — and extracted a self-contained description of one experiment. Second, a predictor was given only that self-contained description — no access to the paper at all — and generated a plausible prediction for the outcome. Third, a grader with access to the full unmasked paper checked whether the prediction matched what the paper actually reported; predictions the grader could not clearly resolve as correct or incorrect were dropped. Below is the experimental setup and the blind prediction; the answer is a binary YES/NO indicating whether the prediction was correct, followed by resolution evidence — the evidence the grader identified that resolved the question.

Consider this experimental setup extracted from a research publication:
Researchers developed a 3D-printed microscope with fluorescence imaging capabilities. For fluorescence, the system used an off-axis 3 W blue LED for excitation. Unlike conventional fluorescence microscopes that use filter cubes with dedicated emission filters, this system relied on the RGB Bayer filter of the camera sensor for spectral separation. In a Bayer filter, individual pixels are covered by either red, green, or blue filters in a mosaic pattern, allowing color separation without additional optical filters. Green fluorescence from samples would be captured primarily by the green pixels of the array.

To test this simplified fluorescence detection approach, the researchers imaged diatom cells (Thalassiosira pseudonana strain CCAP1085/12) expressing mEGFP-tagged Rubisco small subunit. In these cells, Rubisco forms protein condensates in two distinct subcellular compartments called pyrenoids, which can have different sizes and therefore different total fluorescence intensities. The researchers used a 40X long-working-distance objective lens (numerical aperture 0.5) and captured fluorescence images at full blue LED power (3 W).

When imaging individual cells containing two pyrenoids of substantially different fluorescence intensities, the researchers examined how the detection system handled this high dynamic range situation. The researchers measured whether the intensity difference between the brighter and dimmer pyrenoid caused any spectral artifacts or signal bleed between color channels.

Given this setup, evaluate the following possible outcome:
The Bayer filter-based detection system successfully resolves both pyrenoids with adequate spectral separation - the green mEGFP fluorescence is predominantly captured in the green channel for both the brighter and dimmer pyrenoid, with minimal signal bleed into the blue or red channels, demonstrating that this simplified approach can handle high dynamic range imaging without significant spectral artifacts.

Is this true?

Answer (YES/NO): NO